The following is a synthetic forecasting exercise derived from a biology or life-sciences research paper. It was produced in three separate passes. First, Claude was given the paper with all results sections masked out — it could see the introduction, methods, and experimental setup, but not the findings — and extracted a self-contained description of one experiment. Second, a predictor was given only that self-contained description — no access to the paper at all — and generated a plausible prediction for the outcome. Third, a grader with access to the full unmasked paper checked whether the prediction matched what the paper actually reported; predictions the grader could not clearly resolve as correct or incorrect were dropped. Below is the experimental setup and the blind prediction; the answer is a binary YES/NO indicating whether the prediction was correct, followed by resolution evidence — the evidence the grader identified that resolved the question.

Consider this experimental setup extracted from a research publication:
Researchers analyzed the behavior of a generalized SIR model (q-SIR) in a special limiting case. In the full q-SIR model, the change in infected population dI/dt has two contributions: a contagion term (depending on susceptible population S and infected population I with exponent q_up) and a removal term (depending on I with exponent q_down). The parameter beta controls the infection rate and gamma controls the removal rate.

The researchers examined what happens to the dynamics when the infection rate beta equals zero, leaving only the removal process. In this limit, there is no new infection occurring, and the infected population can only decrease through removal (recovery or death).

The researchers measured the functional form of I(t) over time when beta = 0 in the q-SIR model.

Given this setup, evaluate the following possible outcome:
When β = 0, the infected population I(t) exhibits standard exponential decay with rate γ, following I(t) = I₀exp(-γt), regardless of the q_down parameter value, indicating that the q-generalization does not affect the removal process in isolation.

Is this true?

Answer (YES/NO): NO